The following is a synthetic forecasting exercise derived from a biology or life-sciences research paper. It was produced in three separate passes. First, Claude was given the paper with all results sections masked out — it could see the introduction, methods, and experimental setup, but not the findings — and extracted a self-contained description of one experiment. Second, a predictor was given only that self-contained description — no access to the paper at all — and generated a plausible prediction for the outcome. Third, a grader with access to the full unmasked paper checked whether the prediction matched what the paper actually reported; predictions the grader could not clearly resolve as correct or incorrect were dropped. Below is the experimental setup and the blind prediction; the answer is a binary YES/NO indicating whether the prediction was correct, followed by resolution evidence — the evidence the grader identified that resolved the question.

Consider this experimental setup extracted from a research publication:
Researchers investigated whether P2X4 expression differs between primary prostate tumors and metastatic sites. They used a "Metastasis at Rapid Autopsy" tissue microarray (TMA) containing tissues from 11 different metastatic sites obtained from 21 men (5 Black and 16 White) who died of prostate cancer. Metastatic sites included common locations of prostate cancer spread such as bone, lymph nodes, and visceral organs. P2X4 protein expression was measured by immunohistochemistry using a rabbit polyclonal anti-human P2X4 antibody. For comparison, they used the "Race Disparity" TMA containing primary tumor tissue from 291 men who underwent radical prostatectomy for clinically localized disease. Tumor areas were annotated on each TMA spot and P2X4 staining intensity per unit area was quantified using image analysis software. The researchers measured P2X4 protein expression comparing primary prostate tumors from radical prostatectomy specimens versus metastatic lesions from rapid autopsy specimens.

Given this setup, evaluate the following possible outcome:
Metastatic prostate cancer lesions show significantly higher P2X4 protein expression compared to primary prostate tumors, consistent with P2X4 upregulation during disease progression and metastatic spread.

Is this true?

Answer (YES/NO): NO